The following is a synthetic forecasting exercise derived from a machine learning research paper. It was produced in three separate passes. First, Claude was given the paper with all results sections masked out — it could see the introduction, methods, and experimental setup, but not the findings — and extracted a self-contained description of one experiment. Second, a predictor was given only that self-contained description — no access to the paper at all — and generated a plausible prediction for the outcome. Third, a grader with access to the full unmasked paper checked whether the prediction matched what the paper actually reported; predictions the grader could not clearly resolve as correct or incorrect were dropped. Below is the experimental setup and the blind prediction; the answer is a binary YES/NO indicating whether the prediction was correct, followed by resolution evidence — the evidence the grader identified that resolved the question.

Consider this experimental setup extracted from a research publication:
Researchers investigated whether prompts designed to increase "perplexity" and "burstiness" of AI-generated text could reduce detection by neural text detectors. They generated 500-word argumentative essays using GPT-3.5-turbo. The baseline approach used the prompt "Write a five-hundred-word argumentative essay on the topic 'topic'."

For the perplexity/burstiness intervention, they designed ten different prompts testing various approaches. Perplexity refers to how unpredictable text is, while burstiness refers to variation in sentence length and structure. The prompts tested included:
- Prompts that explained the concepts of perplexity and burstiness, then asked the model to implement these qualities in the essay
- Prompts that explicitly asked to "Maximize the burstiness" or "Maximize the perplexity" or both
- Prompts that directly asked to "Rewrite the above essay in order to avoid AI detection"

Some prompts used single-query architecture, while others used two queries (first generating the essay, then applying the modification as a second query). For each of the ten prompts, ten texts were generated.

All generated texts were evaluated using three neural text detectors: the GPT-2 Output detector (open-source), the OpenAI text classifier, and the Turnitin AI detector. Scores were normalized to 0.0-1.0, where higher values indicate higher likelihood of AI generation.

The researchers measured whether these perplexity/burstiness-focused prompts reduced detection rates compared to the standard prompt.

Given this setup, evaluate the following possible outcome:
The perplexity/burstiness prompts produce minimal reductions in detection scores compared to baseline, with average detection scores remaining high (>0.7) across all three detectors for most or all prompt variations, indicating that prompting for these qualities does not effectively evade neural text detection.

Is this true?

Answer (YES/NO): NO